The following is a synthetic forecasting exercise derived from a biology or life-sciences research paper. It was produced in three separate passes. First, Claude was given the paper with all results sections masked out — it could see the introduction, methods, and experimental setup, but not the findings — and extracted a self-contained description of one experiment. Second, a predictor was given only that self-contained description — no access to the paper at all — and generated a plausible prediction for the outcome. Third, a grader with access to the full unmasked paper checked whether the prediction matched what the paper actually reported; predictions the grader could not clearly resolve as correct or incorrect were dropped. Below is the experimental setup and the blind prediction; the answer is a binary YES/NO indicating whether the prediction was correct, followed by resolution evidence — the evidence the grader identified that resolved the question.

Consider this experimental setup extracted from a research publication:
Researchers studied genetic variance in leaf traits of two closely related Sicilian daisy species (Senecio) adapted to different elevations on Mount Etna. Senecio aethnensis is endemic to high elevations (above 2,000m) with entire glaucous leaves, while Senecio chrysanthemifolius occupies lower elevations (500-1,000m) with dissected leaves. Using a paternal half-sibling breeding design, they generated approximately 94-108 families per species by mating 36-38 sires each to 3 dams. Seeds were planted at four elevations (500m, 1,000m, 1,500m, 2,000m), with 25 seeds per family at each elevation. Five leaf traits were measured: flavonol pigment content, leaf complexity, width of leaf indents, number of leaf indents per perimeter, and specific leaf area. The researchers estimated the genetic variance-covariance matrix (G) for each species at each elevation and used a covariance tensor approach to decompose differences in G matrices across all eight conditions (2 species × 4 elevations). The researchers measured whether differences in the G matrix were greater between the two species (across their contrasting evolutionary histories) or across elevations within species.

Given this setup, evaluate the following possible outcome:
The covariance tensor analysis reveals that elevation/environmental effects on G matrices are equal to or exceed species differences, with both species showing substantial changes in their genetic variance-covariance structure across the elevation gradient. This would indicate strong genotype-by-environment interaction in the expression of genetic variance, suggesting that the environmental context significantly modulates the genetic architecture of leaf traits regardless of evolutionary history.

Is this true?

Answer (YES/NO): YES